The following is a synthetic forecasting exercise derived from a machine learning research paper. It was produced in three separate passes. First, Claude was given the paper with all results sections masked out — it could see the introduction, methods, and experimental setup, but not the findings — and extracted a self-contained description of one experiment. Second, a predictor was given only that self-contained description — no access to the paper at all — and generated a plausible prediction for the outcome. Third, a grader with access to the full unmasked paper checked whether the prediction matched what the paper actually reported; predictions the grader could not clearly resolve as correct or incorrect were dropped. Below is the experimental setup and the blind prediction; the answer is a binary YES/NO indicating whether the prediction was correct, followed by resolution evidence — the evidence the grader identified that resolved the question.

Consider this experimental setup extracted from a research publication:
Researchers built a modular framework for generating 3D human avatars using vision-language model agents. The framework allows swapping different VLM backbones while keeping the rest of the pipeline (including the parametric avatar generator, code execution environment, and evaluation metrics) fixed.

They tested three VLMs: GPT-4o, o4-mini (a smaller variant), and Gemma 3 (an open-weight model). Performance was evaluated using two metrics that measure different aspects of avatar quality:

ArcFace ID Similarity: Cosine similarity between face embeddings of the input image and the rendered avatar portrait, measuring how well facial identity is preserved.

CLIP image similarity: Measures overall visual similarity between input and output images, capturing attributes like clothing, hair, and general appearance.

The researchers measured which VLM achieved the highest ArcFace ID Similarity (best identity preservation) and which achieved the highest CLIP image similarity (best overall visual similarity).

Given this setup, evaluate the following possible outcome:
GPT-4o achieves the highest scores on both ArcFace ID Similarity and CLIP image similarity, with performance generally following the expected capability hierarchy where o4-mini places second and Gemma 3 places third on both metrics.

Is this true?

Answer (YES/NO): NO